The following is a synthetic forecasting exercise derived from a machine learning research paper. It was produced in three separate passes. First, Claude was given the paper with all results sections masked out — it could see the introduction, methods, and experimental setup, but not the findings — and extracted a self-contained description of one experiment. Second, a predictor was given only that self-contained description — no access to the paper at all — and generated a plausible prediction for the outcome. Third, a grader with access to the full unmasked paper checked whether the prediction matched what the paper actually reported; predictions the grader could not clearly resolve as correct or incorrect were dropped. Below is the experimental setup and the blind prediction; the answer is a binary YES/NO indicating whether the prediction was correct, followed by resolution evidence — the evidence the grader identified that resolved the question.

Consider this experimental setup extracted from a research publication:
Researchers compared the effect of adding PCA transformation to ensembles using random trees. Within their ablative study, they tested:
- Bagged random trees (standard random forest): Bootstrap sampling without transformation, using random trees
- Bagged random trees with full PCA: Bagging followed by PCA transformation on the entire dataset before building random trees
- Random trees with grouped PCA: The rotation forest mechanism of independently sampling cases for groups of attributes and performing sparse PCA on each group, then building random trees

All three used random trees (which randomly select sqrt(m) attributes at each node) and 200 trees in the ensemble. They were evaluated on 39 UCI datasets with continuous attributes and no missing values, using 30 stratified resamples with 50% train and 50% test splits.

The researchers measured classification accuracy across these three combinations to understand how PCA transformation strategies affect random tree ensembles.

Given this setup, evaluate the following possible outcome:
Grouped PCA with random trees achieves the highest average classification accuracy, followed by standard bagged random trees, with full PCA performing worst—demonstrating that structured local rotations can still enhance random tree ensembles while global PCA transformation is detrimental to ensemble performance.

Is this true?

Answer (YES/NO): NO